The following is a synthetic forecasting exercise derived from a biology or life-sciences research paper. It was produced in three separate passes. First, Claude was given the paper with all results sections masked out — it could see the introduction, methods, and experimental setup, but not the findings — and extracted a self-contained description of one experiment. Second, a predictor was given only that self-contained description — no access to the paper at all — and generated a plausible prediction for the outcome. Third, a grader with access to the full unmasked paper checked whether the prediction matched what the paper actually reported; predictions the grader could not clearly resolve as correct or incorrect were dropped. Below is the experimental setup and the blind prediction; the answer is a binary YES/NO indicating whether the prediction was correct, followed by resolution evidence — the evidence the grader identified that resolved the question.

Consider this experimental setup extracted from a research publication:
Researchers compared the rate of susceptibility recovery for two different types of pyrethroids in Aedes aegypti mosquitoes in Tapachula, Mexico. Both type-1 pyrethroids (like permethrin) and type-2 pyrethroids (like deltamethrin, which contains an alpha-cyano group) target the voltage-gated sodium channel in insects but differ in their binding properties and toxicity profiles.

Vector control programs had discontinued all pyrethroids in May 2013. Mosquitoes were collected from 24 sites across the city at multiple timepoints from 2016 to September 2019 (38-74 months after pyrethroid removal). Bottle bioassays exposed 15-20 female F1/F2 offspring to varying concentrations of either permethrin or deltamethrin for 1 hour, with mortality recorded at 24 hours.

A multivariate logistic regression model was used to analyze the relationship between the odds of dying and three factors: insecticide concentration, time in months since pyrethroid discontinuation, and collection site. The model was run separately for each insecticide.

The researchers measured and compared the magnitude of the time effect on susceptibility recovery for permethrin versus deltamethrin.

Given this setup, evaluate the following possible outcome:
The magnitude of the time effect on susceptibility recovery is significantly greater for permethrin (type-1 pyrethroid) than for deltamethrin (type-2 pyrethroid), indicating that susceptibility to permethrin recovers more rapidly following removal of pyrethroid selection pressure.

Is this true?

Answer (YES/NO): NO